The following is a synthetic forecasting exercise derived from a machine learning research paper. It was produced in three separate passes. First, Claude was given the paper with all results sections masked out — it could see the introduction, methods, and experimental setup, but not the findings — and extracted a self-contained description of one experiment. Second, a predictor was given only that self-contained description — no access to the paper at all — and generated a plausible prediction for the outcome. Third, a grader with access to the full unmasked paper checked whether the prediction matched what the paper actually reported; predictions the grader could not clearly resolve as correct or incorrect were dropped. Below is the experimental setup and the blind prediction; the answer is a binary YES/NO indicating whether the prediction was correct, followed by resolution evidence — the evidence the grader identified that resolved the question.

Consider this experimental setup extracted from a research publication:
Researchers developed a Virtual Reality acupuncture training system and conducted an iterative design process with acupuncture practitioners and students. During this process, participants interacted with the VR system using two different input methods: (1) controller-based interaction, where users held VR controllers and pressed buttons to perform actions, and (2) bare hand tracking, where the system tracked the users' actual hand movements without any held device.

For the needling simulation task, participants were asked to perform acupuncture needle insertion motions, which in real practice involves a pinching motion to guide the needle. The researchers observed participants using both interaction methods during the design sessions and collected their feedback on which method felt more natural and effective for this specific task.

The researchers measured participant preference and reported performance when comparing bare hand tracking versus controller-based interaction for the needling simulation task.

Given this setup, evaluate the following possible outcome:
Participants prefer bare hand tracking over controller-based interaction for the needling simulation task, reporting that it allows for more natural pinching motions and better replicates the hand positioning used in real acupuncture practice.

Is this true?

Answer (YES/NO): YES